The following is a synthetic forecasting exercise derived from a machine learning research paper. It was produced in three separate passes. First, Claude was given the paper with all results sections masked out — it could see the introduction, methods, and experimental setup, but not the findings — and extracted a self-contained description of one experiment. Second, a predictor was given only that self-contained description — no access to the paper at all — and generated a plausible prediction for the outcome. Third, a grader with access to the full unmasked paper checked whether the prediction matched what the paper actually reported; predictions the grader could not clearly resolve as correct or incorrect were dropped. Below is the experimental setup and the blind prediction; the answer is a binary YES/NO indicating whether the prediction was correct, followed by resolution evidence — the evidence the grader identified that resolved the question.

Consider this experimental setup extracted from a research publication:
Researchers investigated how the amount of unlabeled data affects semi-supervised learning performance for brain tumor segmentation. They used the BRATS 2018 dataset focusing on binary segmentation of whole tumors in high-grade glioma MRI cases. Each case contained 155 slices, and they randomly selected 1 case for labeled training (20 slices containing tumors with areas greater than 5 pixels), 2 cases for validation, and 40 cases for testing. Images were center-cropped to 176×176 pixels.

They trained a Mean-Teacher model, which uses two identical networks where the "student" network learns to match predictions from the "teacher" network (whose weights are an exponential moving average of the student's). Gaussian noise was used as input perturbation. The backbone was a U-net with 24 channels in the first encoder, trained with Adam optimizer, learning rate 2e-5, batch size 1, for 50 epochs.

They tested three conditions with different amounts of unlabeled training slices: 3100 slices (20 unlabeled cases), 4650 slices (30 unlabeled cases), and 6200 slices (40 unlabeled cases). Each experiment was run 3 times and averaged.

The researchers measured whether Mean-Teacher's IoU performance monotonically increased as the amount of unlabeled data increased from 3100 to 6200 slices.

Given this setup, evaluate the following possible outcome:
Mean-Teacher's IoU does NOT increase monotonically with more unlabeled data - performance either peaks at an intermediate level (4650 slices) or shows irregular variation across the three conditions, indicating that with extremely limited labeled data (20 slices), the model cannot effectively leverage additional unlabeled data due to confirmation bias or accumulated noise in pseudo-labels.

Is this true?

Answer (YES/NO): YES